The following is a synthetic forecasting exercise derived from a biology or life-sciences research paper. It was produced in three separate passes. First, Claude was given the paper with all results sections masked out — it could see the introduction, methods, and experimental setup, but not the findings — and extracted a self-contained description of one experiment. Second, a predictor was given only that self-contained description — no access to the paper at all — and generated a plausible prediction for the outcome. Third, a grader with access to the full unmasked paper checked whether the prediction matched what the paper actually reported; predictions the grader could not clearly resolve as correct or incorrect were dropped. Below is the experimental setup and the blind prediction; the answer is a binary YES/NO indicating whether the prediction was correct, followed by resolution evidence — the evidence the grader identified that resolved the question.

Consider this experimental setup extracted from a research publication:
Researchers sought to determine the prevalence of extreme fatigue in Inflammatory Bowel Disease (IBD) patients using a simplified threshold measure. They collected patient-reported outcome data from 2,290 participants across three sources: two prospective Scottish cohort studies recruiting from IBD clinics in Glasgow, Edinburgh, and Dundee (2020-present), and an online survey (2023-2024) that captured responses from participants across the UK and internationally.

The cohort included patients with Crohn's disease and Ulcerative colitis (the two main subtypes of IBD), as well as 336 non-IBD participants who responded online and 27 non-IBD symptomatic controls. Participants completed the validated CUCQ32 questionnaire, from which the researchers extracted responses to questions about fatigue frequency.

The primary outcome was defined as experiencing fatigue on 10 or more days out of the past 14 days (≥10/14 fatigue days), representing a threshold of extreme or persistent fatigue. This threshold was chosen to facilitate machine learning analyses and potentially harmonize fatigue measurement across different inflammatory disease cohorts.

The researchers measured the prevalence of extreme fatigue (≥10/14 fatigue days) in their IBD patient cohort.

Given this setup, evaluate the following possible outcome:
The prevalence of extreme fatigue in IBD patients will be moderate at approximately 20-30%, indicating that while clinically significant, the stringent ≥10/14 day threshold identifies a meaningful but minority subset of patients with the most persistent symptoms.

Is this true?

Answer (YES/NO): NO